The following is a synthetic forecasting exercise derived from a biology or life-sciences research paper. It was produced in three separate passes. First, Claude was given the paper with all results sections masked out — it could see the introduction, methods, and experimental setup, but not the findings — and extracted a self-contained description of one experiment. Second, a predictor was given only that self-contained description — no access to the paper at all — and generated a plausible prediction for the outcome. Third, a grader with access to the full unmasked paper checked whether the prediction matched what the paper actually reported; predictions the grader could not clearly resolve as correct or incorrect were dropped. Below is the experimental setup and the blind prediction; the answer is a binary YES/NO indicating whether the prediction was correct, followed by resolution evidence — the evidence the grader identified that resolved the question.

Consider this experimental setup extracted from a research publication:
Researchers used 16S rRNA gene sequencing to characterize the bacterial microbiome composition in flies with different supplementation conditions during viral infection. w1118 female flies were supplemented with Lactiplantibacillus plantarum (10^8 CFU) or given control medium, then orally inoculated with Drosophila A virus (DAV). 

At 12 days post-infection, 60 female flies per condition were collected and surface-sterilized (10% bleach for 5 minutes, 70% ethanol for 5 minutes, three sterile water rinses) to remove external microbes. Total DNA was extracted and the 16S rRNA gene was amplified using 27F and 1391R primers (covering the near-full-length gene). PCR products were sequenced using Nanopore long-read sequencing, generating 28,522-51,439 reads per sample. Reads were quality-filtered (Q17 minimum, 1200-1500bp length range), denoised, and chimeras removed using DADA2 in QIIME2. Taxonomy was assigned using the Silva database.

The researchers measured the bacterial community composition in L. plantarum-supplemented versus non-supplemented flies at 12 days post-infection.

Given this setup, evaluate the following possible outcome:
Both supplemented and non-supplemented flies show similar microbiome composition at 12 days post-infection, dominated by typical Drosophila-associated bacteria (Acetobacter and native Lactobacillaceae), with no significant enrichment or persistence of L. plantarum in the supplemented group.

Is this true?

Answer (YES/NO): NO